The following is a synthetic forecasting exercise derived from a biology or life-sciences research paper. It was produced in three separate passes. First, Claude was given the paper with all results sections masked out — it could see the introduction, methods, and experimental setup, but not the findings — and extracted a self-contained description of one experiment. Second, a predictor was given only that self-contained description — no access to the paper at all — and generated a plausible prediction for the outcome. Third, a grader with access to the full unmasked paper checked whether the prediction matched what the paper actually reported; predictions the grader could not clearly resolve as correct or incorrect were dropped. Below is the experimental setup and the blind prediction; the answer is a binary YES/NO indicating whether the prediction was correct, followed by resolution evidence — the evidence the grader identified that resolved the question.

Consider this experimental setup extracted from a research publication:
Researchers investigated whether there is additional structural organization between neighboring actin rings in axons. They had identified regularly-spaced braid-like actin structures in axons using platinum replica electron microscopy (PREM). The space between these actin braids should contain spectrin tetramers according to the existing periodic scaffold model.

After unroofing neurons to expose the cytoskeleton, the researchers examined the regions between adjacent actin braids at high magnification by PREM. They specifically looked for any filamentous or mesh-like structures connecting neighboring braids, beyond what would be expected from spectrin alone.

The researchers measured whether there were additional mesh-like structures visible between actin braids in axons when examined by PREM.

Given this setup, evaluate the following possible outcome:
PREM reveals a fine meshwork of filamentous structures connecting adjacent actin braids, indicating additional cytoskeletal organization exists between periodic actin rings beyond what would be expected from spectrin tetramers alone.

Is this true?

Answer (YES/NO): NO